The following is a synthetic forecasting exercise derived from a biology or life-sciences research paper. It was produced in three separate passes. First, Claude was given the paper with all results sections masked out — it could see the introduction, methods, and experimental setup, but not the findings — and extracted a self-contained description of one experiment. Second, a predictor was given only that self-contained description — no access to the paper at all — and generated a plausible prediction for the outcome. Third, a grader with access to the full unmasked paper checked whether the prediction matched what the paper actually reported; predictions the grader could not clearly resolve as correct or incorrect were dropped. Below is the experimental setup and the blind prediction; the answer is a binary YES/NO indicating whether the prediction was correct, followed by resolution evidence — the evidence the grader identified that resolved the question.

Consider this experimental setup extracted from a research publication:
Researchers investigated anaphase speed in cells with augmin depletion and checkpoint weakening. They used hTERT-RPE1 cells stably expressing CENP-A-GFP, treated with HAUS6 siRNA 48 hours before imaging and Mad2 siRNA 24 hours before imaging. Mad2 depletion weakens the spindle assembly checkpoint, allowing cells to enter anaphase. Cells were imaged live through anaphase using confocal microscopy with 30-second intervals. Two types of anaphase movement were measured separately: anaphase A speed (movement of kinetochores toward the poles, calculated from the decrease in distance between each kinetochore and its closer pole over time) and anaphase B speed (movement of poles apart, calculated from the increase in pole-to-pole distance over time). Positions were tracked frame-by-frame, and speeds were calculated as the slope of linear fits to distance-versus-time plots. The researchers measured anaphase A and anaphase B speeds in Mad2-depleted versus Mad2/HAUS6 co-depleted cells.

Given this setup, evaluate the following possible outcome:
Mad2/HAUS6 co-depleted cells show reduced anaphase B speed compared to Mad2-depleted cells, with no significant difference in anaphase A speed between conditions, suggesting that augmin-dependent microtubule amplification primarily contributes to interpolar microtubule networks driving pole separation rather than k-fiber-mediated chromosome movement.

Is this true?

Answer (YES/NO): NO